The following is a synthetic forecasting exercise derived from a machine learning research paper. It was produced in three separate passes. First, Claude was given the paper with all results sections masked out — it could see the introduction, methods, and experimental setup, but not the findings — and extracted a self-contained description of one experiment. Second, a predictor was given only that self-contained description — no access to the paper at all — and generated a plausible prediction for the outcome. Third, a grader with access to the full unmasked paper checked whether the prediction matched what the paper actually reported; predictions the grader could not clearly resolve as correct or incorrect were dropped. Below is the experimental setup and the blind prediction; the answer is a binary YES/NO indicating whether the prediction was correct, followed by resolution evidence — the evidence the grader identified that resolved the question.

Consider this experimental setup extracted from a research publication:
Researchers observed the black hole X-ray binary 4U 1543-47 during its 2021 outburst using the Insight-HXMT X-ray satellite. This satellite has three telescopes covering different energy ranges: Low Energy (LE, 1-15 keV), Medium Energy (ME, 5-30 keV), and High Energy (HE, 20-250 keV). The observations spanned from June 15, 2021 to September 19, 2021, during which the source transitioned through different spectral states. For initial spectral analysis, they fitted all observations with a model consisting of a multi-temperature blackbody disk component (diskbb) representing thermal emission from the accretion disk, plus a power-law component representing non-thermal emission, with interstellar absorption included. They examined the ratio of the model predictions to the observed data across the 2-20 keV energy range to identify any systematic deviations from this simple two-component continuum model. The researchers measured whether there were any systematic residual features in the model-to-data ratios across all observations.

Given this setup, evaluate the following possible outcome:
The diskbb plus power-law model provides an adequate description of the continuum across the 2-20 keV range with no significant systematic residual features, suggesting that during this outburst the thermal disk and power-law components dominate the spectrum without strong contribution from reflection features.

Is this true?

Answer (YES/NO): NO